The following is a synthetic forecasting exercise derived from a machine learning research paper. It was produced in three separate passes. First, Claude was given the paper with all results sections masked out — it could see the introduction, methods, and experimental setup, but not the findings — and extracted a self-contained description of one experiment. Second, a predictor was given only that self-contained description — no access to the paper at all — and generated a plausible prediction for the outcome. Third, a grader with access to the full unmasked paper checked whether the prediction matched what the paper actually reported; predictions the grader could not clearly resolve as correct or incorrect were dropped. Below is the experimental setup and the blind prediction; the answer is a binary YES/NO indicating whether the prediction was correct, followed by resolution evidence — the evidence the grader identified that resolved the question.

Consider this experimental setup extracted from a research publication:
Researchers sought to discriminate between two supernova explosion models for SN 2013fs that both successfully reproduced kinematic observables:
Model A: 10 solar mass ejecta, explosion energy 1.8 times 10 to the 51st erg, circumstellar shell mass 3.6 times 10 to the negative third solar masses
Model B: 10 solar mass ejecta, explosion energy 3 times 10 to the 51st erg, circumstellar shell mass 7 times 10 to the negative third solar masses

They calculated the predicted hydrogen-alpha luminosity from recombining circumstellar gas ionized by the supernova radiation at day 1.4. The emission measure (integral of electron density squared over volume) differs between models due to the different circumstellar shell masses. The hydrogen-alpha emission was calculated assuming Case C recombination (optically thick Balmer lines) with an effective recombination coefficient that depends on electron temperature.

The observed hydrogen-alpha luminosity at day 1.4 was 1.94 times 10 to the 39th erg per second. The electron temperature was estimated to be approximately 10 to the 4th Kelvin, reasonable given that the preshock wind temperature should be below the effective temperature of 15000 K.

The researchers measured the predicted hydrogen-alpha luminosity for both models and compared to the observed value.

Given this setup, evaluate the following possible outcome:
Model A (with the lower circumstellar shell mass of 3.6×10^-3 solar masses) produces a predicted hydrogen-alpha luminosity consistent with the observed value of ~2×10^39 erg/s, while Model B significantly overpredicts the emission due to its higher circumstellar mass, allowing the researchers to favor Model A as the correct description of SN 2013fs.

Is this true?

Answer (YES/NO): YES